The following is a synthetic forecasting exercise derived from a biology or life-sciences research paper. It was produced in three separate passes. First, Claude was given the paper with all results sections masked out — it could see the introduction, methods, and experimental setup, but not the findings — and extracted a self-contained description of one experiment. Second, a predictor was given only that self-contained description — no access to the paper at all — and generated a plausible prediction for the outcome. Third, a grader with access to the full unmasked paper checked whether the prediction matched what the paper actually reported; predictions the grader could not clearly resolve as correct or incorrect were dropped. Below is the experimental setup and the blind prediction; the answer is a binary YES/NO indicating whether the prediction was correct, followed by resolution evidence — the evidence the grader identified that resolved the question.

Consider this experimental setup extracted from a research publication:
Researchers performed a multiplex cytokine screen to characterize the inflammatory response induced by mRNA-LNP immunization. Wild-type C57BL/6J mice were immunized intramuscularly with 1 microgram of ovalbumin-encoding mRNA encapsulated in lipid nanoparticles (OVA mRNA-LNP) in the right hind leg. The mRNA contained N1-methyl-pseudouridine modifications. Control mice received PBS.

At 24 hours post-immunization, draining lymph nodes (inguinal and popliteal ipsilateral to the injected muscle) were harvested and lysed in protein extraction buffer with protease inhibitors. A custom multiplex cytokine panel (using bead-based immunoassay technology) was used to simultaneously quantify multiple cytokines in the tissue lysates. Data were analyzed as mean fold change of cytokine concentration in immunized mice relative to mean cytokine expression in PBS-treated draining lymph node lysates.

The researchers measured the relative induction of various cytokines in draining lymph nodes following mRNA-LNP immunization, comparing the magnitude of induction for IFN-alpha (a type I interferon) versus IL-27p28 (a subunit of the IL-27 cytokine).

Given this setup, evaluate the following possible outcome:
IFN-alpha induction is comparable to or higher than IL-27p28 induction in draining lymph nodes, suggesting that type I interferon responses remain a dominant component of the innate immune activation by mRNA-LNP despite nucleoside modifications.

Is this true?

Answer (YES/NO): NO